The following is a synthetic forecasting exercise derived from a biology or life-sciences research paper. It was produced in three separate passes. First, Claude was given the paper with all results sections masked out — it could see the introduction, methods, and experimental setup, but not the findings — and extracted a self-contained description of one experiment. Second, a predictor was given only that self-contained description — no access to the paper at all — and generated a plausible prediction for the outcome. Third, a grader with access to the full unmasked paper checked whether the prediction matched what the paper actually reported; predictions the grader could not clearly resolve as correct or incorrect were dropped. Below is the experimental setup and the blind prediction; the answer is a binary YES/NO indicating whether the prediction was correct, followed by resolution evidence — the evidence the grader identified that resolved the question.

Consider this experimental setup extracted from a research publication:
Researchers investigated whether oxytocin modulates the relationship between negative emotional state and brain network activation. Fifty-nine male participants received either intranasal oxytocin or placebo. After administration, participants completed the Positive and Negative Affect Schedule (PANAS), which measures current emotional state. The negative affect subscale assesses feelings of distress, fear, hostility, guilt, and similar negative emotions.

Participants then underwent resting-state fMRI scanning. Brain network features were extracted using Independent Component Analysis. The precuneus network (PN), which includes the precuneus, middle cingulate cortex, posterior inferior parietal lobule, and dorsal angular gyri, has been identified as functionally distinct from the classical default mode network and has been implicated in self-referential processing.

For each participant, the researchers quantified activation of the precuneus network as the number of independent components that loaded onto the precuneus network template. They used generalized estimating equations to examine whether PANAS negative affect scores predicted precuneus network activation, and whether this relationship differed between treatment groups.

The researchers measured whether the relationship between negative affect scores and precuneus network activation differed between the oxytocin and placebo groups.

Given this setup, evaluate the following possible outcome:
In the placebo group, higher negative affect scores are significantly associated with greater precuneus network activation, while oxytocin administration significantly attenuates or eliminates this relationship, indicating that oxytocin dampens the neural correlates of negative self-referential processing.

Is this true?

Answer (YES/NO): NO